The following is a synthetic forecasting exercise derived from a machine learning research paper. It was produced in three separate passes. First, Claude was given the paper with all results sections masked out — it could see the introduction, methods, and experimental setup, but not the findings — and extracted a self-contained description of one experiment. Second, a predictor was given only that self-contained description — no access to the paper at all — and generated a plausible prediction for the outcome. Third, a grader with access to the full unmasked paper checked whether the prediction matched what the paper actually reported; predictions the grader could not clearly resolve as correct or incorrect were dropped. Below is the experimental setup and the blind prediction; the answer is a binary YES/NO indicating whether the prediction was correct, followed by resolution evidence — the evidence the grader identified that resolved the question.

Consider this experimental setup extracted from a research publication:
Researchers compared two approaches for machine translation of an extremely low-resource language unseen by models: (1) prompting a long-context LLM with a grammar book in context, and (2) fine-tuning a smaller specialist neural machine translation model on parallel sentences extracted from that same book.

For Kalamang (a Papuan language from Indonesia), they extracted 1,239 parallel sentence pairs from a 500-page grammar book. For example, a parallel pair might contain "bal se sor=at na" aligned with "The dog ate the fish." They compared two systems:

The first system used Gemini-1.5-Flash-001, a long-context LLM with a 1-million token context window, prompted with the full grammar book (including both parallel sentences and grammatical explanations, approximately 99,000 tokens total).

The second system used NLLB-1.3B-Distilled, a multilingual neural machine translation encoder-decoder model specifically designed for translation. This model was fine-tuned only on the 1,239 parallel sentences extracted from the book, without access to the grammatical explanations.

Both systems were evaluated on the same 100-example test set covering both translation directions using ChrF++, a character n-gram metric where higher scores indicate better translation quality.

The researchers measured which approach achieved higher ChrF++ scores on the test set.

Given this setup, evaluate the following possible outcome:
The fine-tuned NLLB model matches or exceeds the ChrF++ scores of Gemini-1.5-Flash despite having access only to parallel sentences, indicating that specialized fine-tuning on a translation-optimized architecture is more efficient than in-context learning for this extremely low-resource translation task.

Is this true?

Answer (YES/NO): NO